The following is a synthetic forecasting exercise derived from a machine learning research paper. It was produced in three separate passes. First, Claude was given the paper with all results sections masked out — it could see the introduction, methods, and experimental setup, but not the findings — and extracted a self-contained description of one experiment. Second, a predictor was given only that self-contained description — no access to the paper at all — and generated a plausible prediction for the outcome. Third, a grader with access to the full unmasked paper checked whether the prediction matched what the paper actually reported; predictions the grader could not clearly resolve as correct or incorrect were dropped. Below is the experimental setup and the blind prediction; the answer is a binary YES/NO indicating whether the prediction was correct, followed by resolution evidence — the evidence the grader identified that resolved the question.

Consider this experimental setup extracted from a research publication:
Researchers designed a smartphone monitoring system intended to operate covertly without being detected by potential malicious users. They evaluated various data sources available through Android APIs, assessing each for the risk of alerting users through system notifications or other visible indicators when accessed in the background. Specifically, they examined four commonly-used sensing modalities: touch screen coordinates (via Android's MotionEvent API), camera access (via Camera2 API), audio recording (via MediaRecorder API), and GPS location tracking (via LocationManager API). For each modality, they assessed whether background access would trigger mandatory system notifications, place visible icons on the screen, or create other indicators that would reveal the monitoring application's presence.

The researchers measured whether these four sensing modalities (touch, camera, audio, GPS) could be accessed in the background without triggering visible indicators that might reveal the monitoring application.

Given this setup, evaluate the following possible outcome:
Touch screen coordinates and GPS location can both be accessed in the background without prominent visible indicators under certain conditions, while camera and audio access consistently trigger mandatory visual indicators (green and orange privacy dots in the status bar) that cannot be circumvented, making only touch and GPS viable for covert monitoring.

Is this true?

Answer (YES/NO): NO